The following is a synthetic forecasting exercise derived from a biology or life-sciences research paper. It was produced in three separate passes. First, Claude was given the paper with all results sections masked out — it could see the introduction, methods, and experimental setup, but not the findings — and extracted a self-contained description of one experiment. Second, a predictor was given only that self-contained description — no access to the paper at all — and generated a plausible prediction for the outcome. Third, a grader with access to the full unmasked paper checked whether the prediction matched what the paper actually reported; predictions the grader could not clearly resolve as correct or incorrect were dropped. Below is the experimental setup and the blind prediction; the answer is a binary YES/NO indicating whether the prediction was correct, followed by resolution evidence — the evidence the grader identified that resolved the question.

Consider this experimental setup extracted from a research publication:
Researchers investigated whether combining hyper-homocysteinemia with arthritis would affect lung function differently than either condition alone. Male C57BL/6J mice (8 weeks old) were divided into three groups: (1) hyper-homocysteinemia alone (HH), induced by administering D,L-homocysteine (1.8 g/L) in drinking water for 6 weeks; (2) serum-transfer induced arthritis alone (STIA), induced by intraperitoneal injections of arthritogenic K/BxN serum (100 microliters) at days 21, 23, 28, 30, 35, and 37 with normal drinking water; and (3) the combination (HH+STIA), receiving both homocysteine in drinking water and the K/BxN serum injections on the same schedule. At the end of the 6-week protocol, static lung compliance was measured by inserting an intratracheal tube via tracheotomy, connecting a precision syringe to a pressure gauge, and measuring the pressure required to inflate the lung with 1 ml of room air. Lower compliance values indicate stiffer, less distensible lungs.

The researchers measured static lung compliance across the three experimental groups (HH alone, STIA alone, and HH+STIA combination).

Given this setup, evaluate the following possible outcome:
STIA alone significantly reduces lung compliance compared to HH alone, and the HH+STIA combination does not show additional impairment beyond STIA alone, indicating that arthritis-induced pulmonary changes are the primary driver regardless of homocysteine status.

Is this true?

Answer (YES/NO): NO